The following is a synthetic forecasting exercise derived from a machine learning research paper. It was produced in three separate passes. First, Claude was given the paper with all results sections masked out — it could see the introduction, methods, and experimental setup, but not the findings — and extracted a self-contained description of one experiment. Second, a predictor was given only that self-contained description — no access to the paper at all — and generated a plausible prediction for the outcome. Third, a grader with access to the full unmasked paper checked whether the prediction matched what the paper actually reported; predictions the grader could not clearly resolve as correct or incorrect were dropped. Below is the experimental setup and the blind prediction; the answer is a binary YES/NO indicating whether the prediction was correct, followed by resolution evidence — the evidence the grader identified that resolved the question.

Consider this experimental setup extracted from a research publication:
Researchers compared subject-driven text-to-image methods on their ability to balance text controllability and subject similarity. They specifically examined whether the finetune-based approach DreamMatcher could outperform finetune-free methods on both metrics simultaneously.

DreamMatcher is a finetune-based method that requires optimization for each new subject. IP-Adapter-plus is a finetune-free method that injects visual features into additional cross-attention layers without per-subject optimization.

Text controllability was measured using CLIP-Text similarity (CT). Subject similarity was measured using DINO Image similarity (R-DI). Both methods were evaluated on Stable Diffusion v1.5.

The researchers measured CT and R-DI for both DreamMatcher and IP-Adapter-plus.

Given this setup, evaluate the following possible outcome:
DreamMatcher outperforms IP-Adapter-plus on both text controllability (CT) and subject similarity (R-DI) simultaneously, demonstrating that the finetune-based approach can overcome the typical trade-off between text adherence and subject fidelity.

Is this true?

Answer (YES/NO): NO